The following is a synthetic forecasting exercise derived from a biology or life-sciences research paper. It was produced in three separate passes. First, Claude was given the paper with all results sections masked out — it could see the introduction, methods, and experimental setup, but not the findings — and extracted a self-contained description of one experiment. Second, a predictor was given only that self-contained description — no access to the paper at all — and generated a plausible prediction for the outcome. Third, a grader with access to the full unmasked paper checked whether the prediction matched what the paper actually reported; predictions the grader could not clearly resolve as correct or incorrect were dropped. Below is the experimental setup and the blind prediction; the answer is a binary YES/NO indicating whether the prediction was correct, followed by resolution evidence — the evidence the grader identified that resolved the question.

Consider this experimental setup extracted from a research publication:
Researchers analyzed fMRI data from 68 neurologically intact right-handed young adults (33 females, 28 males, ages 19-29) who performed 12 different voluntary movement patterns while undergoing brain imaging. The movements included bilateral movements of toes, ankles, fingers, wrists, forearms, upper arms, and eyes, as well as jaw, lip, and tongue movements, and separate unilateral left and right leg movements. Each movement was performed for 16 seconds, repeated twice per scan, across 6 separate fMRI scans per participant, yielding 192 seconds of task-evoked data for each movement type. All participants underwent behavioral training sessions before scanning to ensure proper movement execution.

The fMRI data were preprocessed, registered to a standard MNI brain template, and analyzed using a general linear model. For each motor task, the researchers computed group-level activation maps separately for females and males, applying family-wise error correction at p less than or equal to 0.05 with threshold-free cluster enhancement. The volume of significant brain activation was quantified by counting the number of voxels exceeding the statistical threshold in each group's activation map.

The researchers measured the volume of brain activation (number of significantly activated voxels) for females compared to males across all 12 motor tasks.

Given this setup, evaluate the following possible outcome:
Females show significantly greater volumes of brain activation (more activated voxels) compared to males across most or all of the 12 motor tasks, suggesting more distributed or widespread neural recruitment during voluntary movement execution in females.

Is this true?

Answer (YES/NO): NO